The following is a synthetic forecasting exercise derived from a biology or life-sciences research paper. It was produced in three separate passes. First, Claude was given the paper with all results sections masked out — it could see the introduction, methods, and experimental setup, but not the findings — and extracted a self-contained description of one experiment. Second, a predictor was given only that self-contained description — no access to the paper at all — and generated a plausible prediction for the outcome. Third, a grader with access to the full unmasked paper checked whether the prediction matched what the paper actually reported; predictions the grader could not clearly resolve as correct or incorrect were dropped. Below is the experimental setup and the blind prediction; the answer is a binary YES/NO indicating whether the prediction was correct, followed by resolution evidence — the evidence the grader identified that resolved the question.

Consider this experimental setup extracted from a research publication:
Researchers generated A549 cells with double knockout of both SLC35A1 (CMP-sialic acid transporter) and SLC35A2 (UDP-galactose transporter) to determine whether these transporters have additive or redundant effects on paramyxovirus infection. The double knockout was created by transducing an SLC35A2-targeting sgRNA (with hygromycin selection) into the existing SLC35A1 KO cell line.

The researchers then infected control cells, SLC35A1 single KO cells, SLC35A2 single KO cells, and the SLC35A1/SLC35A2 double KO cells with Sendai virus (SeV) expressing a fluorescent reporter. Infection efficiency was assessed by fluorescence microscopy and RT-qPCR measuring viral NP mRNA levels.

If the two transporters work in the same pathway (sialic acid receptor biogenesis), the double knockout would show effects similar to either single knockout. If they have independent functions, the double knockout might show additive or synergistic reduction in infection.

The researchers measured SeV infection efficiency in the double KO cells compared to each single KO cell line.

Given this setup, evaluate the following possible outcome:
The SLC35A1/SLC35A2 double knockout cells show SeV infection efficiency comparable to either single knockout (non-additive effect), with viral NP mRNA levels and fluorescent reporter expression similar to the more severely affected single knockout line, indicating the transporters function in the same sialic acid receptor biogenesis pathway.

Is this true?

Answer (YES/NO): NO